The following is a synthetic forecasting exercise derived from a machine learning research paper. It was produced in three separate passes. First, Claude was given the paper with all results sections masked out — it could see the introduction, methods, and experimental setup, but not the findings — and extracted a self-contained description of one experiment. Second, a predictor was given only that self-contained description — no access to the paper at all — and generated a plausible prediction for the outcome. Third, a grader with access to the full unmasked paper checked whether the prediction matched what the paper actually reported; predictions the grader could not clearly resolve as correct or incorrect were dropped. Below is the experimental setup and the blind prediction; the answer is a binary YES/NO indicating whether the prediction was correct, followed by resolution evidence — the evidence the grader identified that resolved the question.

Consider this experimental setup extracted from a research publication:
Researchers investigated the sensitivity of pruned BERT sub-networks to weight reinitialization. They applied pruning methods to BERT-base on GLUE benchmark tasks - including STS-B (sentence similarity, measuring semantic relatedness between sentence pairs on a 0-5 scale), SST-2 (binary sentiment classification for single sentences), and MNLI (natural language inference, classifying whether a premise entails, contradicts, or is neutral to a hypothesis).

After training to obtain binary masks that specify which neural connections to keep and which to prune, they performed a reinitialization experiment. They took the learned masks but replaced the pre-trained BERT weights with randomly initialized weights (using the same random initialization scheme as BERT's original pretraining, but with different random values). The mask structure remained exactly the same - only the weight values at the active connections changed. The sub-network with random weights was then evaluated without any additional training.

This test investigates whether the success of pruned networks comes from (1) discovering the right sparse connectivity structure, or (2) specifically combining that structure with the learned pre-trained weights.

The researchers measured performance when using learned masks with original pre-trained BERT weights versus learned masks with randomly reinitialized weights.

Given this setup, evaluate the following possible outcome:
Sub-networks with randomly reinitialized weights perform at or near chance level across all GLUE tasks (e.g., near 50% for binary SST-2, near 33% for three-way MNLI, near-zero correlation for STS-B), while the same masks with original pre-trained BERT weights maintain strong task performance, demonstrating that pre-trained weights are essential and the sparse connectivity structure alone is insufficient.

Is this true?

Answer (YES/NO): YES